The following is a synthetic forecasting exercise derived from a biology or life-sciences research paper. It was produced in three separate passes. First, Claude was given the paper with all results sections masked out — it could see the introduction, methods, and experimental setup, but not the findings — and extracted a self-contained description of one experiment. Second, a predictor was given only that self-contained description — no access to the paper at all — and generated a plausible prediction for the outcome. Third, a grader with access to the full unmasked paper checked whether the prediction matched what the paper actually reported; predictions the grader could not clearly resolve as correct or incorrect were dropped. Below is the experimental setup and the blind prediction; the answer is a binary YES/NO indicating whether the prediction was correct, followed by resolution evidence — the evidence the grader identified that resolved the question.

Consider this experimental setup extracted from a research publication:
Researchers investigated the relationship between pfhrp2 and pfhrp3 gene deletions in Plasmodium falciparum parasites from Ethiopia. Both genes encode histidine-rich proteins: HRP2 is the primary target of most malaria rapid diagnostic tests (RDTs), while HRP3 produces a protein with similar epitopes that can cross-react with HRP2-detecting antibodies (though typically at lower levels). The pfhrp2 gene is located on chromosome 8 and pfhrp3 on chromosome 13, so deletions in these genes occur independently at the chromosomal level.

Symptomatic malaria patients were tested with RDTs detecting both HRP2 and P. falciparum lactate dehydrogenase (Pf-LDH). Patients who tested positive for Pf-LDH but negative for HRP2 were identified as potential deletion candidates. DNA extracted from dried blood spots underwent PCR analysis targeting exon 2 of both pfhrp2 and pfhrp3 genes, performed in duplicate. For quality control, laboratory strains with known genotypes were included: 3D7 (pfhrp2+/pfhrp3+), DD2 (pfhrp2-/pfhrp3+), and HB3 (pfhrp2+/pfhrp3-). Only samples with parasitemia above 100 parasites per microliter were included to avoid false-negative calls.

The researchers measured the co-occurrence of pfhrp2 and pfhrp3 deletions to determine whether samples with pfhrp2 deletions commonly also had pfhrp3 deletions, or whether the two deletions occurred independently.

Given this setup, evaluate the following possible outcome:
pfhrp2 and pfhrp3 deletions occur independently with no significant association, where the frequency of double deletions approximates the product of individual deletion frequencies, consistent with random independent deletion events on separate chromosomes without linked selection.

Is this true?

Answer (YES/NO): NO